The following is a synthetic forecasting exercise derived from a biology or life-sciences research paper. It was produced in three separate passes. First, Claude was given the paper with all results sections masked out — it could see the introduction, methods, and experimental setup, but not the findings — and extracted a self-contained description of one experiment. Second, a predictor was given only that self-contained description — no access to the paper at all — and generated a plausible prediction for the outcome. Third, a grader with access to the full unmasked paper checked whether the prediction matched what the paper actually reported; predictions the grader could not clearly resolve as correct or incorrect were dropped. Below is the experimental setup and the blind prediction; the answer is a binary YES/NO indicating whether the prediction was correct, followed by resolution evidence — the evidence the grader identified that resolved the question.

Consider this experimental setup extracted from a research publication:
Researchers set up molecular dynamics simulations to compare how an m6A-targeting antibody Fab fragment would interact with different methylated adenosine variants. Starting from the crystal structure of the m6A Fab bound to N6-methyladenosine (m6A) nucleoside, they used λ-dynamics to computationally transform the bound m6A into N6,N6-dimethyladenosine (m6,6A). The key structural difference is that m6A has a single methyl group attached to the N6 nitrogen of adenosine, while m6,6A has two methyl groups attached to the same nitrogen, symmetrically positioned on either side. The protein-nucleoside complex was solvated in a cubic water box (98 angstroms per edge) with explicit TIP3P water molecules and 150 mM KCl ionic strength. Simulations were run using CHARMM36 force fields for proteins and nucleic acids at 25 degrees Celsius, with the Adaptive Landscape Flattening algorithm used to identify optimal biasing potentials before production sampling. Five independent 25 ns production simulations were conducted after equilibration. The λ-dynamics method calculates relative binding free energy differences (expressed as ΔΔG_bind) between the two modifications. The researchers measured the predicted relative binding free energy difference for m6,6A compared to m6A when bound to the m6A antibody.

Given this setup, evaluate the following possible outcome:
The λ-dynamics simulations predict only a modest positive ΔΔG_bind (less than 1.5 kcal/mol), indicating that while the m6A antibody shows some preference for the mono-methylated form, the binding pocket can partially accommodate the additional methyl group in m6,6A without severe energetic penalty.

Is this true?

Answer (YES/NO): NO